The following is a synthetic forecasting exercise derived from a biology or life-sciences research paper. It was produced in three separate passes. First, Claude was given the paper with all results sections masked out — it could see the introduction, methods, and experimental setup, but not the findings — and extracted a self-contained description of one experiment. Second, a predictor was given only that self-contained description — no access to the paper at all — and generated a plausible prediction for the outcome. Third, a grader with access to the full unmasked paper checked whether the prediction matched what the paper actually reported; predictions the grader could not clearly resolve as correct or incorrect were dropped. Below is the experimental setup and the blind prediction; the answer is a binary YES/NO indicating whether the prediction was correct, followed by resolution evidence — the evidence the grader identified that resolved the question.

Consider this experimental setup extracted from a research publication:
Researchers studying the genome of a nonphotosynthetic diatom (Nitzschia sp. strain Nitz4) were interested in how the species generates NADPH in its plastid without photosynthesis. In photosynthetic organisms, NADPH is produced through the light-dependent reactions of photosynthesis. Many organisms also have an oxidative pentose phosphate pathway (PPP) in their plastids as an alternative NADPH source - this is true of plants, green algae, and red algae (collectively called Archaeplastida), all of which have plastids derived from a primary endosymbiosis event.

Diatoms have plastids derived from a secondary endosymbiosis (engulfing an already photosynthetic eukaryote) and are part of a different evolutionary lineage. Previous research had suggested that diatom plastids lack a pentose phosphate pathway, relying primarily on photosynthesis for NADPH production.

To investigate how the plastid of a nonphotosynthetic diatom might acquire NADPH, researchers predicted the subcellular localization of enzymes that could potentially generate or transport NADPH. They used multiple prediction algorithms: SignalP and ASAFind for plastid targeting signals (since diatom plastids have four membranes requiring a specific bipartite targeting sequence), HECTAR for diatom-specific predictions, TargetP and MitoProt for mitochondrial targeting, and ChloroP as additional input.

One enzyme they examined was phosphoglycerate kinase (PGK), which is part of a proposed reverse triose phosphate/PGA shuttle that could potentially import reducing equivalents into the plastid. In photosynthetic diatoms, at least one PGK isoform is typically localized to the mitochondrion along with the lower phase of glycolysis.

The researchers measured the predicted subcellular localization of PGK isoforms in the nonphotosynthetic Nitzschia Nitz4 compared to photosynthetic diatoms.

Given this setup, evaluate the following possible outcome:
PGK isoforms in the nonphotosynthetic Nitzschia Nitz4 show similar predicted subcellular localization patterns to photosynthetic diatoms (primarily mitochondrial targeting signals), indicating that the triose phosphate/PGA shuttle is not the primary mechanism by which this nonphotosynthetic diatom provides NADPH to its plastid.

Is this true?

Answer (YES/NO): NO